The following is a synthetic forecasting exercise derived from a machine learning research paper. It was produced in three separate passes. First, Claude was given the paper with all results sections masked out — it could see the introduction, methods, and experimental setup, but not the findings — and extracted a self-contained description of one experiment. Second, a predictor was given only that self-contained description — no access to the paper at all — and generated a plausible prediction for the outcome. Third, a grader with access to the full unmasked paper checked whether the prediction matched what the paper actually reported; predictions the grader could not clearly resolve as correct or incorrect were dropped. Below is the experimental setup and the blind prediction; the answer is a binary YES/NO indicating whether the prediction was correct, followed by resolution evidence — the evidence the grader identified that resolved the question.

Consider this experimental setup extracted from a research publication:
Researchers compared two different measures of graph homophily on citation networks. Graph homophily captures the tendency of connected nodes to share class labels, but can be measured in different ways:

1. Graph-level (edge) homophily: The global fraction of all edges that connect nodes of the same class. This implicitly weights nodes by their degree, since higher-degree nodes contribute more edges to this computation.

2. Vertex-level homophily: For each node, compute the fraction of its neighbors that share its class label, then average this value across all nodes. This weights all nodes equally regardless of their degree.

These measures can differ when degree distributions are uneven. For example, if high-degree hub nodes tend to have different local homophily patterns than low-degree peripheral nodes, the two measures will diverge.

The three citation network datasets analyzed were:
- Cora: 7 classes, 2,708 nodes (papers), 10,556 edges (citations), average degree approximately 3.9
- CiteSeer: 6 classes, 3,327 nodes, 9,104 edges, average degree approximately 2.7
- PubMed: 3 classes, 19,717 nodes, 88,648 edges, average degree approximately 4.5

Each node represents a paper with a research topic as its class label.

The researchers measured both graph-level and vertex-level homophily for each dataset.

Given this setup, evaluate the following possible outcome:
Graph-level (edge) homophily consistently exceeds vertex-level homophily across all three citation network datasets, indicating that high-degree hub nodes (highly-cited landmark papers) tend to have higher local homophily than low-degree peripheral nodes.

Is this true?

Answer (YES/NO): NO